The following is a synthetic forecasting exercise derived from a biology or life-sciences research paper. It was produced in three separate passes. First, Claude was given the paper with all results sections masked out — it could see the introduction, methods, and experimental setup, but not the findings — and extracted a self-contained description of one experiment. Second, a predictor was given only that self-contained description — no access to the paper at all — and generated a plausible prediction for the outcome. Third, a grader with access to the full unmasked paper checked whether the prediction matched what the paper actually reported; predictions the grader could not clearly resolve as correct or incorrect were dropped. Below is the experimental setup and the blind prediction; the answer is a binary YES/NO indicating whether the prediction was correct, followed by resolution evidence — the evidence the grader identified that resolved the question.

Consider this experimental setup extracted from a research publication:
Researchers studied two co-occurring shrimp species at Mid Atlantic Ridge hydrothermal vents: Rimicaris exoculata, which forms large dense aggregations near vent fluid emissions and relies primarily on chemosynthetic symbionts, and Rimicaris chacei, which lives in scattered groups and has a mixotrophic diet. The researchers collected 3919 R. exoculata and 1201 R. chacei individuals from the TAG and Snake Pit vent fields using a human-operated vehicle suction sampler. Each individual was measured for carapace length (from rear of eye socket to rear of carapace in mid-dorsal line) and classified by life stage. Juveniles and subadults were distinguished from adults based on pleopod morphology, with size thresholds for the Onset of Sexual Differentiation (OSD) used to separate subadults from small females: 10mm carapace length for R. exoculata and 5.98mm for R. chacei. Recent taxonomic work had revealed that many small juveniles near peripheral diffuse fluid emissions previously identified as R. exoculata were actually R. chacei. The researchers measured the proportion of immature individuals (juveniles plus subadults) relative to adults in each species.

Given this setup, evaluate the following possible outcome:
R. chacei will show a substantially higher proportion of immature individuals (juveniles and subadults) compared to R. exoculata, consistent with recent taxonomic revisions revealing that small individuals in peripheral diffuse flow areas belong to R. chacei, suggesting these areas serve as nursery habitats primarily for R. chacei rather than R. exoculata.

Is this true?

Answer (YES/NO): YES